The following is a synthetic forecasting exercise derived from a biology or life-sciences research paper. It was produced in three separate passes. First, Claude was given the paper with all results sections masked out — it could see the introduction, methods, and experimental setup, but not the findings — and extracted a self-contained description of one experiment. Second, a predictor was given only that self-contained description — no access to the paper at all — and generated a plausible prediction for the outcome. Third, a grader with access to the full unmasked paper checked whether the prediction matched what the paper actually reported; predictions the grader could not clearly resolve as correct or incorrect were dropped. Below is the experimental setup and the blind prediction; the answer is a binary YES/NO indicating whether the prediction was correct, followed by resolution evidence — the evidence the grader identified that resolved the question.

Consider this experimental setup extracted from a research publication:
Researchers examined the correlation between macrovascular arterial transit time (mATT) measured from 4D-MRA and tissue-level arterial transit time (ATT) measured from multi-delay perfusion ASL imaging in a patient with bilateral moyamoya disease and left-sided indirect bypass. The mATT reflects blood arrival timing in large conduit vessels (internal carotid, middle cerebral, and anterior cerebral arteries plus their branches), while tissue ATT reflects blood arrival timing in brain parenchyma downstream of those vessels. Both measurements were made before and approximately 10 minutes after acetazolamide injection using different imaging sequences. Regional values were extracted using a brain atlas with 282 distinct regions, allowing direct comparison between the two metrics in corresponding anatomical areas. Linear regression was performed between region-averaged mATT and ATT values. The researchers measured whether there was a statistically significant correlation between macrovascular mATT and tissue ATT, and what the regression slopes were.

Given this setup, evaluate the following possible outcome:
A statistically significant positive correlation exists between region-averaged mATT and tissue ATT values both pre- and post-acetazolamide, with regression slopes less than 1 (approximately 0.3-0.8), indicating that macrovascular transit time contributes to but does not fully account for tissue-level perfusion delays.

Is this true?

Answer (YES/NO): YES